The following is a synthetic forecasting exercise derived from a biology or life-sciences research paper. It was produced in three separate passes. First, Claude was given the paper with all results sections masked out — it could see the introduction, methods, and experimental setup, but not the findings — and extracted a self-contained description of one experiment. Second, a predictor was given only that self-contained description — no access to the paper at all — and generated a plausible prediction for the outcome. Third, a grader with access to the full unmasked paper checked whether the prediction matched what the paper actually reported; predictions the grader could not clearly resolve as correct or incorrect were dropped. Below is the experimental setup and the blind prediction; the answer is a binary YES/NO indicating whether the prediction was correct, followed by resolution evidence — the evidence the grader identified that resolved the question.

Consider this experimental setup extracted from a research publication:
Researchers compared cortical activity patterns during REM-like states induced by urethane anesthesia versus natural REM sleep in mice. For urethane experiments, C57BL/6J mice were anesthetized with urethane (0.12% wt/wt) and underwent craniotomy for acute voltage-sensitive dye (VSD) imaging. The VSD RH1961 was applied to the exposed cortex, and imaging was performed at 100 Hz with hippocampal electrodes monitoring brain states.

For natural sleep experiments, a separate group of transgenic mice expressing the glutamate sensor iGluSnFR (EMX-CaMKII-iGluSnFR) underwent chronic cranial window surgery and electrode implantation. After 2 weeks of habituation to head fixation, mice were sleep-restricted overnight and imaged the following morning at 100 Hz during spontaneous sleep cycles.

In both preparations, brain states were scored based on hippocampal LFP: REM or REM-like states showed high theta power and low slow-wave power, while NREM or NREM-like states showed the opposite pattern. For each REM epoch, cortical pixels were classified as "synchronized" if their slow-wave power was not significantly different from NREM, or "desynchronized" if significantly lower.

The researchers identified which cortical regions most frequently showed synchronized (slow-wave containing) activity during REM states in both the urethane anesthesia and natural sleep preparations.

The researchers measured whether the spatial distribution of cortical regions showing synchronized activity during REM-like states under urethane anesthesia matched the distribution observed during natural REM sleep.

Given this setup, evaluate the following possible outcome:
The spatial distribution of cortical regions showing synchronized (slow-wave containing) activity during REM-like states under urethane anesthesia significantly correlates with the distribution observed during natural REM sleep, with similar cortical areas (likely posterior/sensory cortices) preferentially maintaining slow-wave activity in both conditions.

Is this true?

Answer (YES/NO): NO